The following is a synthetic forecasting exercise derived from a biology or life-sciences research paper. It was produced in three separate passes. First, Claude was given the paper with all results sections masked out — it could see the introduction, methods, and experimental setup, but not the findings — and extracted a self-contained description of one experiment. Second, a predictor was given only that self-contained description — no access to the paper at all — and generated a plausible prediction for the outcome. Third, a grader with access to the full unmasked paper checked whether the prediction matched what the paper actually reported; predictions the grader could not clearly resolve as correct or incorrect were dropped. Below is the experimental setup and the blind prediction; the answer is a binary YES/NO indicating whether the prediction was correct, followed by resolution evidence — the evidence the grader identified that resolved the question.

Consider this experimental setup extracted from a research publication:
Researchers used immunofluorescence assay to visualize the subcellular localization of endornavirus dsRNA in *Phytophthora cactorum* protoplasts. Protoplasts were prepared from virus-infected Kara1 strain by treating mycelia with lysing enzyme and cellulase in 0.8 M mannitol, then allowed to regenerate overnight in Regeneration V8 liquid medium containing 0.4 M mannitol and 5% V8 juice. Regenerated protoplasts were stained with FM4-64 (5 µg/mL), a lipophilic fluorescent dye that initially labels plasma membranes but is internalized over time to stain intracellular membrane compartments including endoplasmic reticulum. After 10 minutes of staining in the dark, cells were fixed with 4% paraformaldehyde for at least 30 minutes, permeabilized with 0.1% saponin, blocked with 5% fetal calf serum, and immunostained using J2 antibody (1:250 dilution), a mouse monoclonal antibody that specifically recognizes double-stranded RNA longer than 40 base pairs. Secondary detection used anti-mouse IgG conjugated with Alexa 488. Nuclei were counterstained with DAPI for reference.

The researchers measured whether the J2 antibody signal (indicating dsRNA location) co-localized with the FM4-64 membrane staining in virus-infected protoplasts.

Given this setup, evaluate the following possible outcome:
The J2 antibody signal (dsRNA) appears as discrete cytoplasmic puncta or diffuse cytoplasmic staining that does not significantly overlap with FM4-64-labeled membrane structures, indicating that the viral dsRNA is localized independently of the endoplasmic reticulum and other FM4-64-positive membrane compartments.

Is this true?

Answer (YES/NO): NO